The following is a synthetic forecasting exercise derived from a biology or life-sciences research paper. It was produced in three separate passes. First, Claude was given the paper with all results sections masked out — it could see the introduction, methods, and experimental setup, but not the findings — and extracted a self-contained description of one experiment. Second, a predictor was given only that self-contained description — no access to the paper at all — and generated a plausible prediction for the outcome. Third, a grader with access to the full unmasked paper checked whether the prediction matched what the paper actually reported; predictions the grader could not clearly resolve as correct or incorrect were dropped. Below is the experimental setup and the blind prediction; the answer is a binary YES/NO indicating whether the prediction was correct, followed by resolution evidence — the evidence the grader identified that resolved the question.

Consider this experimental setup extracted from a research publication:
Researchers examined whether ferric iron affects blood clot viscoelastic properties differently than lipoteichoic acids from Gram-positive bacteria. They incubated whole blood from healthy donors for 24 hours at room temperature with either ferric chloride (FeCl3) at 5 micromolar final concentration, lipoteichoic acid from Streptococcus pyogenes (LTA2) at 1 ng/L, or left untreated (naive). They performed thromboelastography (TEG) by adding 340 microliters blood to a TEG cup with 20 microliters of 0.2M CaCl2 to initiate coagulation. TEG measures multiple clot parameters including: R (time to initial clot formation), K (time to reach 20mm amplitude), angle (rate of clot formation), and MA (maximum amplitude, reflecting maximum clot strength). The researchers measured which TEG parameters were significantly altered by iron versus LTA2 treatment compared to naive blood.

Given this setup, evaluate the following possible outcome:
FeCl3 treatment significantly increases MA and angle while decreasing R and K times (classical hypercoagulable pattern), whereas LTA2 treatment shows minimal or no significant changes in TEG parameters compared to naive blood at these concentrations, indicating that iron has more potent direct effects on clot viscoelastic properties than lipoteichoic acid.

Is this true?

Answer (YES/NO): NO